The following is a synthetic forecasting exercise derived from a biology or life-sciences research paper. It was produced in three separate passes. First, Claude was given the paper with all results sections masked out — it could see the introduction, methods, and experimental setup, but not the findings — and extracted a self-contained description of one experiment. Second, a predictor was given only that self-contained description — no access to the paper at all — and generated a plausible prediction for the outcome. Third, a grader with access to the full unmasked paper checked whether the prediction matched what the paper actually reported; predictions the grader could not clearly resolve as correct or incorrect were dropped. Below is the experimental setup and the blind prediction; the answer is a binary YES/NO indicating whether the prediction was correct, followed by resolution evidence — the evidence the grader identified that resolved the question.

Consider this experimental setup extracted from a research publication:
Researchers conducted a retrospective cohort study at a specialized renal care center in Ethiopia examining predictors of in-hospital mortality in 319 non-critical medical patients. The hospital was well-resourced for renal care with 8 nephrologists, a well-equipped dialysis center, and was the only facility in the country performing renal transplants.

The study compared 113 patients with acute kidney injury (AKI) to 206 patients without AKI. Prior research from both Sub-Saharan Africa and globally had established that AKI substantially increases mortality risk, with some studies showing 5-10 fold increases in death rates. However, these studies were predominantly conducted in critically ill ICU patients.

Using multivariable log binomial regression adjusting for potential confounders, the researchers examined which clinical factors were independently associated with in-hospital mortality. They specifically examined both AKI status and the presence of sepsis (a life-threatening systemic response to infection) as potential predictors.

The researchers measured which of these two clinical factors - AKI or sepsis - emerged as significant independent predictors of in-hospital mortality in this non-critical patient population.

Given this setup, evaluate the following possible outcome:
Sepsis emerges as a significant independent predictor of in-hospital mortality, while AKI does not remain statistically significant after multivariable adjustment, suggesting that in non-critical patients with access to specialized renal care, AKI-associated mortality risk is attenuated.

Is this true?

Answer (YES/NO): YES